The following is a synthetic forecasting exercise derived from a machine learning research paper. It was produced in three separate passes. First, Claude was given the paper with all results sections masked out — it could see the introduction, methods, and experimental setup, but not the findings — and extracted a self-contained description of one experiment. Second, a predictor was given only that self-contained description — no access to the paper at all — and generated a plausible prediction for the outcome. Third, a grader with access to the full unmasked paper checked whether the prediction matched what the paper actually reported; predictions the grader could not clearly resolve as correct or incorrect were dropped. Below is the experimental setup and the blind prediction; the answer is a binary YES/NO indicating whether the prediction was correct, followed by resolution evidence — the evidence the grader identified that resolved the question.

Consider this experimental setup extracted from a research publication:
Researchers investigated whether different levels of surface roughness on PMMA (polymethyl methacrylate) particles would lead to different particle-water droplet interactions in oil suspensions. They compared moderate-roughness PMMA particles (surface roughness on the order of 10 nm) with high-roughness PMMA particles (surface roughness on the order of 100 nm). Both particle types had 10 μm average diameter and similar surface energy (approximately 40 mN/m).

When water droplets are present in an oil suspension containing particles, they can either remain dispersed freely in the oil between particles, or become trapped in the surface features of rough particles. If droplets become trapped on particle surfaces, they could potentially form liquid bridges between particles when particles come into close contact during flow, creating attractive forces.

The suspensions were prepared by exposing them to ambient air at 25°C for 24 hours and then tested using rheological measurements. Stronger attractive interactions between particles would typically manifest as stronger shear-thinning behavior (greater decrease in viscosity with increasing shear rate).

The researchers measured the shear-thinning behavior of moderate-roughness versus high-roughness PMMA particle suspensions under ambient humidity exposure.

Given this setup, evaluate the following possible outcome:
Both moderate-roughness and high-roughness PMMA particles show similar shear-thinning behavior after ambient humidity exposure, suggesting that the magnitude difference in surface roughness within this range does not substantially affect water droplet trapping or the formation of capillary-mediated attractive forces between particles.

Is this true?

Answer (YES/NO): YES